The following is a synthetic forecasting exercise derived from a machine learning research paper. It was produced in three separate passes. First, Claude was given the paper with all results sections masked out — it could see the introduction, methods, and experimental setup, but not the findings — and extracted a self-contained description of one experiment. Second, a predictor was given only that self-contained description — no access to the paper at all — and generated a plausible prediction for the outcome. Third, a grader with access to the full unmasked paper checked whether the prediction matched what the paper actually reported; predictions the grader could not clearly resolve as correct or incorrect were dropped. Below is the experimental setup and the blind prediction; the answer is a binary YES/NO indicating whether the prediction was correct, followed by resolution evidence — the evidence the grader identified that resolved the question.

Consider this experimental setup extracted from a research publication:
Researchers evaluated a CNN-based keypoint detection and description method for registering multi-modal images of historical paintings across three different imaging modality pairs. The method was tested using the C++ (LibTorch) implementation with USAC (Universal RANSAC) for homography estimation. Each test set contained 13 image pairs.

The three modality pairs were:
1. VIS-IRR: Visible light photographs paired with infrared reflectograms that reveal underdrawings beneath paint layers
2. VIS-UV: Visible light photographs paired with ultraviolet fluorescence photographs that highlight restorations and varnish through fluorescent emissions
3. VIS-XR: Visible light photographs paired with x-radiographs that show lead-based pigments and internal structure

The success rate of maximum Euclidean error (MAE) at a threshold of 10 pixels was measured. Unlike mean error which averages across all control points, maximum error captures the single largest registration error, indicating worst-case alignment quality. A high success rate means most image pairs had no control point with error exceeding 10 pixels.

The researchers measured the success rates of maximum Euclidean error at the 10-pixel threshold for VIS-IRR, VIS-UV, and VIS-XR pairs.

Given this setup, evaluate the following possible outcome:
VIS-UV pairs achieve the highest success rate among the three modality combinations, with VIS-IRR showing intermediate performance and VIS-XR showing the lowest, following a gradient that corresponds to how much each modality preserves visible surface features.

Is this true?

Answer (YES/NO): NO